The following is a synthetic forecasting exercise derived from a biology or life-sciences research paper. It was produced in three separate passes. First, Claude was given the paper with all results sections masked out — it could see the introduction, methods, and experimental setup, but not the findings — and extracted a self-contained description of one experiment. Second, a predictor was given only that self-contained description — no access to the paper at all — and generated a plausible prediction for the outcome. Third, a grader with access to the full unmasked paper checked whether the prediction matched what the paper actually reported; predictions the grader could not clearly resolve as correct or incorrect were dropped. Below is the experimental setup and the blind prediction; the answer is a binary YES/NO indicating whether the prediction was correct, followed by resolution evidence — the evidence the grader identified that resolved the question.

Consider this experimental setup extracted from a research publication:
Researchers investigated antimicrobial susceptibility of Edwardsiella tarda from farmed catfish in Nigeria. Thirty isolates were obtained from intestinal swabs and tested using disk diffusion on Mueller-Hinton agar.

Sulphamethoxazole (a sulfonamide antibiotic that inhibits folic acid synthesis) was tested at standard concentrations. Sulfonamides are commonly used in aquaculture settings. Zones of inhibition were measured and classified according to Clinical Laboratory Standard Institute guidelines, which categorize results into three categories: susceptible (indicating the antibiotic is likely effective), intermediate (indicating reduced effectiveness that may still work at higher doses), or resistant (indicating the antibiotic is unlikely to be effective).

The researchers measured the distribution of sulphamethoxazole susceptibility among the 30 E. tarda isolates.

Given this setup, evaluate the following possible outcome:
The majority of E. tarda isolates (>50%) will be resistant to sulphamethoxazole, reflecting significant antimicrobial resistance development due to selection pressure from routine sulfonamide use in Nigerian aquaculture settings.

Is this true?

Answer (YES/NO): NO